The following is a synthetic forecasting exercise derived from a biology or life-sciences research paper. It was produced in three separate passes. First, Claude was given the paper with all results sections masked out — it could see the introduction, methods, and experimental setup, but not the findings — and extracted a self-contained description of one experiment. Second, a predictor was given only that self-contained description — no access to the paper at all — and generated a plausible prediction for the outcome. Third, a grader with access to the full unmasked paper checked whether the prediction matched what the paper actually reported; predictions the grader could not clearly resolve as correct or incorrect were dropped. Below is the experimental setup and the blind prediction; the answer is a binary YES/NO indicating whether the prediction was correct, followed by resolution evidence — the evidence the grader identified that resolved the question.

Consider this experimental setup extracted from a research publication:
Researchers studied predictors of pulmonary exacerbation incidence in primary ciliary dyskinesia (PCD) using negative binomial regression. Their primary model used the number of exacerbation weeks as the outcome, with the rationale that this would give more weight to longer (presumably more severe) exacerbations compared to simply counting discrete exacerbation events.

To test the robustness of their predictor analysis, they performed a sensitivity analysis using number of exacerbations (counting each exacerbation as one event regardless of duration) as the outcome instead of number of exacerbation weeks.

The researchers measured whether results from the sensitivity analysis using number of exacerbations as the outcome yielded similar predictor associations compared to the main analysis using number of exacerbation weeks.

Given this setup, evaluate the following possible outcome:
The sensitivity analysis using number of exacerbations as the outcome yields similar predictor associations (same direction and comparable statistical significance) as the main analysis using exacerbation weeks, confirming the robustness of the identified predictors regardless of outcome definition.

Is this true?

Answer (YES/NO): YES